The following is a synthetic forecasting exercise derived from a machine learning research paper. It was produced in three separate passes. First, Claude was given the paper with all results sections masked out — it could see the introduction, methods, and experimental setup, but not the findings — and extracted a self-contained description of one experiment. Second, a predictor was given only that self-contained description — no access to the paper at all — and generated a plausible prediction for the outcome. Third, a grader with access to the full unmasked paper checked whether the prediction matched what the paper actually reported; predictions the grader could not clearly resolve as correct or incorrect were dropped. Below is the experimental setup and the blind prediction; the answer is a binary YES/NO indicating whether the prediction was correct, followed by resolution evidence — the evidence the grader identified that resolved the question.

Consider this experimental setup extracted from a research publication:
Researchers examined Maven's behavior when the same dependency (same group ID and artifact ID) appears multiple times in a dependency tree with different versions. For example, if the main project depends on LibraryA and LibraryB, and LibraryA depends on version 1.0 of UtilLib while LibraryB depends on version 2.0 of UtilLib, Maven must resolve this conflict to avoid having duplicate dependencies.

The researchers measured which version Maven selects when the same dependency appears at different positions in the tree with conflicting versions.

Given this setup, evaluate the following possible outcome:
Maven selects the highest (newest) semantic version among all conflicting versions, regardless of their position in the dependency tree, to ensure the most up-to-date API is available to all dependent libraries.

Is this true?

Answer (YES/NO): NO